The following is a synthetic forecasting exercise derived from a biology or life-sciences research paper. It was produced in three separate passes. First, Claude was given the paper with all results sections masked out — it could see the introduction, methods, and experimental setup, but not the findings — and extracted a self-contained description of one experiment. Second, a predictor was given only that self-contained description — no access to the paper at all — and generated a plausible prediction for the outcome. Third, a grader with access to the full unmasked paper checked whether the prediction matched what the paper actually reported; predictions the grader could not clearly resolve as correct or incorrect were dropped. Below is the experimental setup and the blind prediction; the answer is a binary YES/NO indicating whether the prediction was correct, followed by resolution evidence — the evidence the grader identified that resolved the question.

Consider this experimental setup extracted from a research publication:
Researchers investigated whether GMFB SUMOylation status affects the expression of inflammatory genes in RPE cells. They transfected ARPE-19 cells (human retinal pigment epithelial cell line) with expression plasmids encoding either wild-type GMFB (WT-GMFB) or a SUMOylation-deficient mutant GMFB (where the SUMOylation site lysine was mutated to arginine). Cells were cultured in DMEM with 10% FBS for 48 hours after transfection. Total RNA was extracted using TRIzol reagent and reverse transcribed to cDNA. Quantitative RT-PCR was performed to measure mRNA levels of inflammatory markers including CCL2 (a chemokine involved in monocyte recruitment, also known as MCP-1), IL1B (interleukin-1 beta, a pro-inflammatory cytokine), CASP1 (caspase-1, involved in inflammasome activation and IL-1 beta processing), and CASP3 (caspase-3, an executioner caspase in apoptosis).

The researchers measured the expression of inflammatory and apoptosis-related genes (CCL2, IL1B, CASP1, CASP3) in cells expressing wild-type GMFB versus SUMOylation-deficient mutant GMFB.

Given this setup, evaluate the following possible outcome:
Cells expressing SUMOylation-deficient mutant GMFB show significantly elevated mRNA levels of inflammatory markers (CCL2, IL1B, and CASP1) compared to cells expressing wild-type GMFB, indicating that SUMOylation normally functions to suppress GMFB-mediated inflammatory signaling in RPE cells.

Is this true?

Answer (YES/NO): NO